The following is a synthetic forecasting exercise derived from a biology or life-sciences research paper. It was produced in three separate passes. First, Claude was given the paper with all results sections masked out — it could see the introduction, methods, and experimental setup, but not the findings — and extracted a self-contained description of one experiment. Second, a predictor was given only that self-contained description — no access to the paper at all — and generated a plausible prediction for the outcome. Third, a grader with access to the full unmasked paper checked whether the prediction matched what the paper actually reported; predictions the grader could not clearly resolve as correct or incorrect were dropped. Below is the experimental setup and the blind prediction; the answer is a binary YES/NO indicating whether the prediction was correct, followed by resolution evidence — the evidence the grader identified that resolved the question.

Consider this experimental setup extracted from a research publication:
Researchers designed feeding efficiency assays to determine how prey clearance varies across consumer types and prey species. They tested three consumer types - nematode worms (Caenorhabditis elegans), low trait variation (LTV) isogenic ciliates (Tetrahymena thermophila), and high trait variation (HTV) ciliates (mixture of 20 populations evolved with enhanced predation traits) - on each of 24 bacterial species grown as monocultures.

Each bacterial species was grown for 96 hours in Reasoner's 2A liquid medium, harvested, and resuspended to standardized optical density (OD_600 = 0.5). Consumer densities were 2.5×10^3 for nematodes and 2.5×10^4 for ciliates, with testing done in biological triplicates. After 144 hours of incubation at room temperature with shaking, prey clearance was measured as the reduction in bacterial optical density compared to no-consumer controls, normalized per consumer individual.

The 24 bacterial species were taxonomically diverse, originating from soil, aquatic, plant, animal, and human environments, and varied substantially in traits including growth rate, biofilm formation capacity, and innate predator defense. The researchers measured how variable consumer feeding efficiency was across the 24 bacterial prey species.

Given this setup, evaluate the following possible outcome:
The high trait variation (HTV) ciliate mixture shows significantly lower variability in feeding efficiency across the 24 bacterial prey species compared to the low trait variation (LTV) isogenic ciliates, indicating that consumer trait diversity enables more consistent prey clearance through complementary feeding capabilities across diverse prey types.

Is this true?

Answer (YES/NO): NO